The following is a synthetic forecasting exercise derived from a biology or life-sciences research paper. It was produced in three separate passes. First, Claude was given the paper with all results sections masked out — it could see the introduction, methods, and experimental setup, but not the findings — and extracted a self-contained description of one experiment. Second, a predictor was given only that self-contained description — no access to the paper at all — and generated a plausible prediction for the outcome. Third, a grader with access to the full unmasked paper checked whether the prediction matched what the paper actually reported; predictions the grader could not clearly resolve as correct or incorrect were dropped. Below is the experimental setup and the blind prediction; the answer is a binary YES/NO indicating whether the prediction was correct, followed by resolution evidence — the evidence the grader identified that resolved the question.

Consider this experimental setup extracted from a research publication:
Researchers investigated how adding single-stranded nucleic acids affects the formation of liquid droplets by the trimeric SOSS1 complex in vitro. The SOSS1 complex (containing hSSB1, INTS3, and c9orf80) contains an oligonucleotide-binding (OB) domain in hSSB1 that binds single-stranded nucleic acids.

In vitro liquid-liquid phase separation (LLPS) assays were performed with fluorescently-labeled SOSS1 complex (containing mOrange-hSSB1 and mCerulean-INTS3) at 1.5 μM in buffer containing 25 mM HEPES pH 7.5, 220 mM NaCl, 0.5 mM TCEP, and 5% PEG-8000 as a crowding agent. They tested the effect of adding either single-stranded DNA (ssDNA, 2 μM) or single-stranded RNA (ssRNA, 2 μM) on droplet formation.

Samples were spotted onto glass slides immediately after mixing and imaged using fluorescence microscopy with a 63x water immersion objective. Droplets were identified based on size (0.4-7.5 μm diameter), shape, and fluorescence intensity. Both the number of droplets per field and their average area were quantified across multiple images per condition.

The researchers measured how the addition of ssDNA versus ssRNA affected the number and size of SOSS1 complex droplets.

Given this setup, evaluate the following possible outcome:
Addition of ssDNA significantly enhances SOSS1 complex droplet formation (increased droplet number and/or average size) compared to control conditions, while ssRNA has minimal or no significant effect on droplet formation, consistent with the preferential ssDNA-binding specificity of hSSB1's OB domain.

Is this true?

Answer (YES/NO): NO